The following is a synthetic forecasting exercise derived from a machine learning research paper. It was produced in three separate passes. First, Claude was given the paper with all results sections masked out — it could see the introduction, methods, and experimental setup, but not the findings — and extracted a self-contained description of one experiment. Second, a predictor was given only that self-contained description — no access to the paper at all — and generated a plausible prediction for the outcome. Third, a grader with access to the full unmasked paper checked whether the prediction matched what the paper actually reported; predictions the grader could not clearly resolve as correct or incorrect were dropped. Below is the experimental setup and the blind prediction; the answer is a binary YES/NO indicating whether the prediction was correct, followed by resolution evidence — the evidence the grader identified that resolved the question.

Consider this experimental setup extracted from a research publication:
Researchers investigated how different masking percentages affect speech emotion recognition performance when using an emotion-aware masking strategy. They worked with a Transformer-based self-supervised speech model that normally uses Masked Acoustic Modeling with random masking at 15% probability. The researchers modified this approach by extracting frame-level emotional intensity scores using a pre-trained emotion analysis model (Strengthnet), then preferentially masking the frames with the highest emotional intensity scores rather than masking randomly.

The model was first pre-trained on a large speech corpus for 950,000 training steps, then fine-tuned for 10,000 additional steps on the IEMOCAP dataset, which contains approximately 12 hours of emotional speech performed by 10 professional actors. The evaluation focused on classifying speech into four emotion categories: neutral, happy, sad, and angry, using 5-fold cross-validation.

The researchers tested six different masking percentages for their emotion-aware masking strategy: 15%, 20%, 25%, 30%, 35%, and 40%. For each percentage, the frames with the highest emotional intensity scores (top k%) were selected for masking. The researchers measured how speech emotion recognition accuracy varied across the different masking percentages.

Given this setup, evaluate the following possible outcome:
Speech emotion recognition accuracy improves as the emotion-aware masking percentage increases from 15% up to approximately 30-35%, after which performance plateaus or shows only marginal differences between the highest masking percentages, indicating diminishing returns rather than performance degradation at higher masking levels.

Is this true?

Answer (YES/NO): NO